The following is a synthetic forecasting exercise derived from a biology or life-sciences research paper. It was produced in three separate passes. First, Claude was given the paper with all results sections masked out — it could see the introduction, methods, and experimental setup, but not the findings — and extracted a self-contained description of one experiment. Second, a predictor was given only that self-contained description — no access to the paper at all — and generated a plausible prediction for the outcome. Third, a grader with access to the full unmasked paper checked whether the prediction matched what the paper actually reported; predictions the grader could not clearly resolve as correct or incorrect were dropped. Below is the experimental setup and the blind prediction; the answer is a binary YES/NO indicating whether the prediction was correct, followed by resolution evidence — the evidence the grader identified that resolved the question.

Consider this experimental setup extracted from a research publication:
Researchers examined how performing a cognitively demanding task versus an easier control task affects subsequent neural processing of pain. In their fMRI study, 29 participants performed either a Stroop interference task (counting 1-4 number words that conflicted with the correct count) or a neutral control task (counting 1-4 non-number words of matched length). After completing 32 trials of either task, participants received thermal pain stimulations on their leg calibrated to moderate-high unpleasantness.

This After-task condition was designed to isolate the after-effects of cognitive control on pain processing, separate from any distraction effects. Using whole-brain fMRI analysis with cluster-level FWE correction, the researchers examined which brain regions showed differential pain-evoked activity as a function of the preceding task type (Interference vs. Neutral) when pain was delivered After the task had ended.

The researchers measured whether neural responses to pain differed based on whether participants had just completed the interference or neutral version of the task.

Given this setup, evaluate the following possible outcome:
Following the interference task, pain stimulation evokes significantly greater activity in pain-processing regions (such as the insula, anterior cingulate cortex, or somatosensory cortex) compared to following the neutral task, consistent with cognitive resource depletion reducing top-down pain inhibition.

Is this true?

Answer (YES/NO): NO